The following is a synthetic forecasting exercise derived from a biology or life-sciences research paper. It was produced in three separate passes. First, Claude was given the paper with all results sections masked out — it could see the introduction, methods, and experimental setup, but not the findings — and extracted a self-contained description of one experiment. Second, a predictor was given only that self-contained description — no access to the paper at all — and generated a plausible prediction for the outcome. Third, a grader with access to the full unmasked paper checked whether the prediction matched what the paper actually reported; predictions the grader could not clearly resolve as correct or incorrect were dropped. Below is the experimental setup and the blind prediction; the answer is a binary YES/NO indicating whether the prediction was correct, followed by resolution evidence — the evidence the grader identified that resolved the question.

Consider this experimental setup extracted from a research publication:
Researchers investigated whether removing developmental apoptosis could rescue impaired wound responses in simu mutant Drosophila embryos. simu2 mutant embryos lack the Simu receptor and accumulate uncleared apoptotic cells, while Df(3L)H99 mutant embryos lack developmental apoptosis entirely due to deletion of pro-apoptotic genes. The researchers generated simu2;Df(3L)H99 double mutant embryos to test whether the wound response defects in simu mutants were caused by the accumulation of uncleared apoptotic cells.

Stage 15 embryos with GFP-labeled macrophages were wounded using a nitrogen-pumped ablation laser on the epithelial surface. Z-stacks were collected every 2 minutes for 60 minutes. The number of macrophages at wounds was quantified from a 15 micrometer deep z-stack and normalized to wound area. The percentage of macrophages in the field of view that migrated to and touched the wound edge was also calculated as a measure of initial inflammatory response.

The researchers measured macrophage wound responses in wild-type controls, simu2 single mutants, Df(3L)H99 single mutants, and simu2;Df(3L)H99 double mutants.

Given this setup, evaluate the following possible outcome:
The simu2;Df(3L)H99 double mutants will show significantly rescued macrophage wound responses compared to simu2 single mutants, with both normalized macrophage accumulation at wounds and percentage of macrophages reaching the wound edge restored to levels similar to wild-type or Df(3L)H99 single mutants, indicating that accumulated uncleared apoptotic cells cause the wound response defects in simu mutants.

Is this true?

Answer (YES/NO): NO